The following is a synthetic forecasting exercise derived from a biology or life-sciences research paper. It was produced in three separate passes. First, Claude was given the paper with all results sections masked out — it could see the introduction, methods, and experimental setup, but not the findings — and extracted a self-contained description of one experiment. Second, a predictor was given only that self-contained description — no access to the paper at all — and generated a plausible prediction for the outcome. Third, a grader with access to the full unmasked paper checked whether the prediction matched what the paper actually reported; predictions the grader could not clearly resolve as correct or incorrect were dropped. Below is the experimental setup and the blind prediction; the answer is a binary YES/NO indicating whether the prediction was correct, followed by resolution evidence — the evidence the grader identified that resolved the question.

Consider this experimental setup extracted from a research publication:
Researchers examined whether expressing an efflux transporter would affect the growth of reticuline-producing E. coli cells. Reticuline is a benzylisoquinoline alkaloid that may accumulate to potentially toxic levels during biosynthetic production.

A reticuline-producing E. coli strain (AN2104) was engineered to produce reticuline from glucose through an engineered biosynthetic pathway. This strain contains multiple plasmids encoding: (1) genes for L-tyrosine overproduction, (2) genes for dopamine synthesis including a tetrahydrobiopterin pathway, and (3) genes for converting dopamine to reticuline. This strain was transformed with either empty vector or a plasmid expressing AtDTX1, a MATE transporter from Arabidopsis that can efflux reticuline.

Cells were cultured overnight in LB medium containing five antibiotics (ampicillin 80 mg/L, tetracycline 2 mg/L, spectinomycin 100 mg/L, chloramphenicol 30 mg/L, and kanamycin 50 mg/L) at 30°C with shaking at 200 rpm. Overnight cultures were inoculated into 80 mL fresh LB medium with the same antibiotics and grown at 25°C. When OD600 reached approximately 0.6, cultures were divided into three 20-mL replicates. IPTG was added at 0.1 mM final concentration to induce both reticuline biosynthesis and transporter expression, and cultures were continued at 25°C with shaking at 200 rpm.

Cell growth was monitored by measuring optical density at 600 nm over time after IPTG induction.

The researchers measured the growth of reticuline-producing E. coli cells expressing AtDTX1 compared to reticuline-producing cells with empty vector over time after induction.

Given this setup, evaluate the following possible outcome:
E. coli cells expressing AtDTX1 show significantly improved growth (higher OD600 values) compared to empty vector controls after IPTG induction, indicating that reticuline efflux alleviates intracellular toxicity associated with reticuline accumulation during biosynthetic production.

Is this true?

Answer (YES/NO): NO